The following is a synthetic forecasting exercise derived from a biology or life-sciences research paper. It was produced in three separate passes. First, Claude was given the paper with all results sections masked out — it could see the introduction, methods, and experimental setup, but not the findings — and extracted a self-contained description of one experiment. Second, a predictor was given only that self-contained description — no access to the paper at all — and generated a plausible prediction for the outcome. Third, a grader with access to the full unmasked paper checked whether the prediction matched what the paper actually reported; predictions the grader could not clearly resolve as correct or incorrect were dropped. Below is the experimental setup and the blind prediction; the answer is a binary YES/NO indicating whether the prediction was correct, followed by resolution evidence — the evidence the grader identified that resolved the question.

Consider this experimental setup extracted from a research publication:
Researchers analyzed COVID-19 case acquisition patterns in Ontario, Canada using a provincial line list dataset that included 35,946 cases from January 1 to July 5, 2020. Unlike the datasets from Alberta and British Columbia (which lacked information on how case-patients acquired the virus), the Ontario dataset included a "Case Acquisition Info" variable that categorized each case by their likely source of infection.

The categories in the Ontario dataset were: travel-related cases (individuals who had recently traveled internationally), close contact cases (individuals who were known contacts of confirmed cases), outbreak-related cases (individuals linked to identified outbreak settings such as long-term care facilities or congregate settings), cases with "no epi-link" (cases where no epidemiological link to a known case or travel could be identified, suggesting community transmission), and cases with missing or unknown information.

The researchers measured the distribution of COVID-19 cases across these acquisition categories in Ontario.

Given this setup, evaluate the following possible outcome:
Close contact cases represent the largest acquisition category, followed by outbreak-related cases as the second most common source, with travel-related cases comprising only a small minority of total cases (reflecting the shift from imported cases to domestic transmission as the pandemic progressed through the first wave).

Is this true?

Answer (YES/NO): NO